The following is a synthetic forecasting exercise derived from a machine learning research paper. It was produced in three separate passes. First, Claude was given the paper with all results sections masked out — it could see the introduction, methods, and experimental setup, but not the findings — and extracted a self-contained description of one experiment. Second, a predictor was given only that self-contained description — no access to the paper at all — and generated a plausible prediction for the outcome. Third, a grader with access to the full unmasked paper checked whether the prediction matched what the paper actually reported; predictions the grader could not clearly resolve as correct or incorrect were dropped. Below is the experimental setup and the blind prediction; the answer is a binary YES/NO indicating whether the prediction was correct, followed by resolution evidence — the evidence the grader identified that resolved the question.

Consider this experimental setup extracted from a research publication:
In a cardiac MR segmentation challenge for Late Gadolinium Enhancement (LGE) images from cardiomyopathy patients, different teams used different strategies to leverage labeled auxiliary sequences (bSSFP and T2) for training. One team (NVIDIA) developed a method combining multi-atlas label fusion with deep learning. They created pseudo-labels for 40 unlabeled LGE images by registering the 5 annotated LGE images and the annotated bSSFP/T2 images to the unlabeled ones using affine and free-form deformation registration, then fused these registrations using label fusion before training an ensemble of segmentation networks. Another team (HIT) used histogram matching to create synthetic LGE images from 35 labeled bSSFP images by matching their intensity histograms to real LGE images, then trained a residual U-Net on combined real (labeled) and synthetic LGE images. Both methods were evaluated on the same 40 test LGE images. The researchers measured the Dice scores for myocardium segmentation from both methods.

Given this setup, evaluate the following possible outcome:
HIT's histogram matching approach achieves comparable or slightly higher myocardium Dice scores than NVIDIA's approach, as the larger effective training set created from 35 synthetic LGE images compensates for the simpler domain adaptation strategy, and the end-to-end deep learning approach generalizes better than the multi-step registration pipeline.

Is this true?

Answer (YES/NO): NO